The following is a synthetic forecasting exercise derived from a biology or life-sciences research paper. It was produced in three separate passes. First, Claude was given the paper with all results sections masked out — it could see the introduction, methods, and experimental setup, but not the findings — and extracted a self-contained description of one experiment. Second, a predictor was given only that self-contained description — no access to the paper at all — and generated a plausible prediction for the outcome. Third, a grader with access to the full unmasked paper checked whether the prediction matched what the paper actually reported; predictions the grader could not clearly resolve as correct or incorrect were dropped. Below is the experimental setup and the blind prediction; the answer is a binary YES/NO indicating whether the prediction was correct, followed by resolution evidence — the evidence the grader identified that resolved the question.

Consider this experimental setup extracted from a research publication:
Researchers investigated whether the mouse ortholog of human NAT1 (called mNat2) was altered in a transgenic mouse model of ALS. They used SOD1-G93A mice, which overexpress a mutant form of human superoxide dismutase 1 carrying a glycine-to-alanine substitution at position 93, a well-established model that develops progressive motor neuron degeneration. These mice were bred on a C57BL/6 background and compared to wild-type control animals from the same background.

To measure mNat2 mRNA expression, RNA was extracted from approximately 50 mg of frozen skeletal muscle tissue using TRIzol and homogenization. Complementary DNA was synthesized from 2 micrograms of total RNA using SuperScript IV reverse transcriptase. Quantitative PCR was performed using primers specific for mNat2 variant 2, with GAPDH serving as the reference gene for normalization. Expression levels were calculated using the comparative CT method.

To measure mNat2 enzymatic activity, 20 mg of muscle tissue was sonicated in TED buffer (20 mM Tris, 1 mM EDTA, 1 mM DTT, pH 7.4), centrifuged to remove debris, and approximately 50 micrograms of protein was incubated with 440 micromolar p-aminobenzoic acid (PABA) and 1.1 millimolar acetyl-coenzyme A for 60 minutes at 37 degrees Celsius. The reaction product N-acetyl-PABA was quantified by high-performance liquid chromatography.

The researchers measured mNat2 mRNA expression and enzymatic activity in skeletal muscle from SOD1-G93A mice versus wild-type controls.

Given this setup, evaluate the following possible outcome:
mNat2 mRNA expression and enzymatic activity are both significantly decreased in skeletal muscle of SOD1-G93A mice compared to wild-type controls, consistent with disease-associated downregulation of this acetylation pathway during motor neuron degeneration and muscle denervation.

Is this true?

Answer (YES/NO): NO